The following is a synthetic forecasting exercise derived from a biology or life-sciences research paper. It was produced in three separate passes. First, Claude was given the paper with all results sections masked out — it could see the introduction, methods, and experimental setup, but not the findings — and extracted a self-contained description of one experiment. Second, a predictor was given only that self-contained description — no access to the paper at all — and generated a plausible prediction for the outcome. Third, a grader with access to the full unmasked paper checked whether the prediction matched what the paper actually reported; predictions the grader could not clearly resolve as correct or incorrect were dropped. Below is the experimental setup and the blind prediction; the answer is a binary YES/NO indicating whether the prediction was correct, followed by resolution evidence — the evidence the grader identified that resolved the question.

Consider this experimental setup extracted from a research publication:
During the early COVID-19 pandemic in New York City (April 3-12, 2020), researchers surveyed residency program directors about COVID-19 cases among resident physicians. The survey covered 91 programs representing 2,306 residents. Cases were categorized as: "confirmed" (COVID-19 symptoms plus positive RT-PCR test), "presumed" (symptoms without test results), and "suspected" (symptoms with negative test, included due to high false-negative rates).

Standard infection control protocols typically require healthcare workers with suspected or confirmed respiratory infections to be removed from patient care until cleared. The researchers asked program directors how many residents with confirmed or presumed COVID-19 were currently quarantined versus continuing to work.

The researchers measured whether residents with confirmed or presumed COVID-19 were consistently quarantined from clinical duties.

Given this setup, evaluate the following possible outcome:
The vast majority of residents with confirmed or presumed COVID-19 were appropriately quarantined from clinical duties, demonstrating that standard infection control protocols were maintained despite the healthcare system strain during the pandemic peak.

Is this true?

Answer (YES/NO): NO